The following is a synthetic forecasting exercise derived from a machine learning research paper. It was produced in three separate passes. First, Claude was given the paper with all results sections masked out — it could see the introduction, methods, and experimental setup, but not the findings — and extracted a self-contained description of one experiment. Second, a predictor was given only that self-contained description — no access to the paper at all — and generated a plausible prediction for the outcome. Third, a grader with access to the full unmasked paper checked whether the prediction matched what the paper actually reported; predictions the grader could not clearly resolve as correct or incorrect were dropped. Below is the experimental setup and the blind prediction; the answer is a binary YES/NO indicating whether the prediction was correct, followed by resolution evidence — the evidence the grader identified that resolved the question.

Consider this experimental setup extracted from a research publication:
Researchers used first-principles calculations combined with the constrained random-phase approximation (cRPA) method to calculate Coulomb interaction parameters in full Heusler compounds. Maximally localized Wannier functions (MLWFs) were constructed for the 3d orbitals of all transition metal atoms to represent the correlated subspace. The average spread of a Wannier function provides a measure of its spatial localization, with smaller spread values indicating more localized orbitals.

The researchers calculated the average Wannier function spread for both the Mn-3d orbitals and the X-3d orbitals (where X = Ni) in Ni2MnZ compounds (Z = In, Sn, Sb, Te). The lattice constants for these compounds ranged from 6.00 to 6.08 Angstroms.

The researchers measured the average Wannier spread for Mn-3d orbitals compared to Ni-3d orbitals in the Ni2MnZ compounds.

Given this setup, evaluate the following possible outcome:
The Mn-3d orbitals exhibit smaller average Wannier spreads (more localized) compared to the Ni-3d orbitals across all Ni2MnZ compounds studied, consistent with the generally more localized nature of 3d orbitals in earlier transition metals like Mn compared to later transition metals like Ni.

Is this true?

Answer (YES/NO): NO